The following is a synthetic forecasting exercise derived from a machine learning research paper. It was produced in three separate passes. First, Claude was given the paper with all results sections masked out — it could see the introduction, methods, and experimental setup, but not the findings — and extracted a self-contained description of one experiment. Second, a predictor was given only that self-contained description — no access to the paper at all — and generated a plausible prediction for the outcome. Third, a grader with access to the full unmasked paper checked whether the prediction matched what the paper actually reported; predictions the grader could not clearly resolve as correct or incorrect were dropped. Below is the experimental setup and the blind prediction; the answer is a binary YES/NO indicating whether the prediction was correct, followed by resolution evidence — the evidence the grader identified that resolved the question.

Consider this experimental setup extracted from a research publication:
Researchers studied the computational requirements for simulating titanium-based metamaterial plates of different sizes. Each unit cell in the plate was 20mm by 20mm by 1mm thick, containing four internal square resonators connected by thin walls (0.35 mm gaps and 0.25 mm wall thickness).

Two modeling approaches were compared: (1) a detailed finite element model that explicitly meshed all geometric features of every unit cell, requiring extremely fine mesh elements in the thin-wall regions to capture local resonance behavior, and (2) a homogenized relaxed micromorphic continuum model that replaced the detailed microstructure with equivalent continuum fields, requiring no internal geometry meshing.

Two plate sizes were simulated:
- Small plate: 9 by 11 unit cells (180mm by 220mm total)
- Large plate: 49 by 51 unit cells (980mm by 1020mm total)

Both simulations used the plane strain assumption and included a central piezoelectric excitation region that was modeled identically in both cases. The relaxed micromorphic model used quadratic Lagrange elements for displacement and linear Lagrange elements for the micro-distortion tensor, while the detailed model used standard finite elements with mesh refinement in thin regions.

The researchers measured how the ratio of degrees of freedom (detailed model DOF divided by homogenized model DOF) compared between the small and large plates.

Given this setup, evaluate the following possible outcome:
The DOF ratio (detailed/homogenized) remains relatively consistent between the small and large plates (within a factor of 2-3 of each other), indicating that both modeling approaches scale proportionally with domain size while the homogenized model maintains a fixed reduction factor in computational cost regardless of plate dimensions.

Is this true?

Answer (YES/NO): YES